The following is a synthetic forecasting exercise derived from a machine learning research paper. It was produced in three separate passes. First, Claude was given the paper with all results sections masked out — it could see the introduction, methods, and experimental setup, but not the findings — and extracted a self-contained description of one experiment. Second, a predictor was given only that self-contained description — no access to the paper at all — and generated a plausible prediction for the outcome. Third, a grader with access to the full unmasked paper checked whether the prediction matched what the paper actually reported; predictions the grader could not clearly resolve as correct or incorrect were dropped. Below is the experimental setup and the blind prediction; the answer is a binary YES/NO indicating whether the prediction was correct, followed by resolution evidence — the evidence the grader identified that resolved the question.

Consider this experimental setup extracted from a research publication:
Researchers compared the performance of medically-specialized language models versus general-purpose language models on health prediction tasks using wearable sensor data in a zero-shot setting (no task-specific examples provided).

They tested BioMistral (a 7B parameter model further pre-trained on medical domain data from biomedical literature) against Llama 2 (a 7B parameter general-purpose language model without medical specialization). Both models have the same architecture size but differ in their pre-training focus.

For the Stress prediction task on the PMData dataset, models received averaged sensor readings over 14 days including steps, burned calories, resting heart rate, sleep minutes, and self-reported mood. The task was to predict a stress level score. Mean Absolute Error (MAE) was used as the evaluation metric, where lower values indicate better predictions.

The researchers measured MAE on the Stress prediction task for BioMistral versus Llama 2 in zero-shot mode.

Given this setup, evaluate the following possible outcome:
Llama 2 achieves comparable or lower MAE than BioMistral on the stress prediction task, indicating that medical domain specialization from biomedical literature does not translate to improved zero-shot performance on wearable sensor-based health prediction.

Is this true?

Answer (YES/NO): YES